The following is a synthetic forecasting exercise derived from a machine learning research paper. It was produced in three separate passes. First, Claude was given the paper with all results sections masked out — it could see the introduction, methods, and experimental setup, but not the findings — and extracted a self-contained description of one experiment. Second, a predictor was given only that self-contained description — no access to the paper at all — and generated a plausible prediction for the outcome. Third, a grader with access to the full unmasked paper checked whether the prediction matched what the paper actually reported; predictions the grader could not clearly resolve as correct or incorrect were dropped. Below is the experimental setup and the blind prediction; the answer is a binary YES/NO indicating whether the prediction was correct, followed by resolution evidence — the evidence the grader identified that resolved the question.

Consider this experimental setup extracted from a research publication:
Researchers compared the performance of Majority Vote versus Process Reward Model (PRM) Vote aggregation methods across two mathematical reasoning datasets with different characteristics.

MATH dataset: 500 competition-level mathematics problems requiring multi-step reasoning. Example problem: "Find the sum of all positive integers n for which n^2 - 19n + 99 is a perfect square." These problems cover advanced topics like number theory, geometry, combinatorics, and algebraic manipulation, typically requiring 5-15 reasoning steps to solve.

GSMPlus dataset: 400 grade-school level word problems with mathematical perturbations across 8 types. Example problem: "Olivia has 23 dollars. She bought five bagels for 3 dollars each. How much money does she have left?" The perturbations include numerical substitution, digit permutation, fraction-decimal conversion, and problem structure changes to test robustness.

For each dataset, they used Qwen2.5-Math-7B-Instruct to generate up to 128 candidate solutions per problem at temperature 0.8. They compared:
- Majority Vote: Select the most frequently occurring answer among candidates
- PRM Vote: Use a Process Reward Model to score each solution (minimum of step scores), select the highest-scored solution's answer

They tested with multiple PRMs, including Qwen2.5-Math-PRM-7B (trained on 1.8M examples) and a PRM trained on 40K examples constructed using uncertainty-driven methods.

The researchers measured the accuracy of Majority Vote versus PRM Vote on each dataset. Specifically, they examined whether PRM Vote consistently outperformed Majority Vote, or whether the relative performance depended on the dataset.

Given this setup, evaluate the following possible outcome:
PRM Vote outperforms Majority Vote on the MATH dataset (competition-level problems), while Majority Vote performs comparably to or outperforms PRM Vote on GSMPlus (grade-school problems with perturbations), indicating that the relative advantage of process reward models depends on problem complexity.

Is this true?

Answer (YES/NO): NO